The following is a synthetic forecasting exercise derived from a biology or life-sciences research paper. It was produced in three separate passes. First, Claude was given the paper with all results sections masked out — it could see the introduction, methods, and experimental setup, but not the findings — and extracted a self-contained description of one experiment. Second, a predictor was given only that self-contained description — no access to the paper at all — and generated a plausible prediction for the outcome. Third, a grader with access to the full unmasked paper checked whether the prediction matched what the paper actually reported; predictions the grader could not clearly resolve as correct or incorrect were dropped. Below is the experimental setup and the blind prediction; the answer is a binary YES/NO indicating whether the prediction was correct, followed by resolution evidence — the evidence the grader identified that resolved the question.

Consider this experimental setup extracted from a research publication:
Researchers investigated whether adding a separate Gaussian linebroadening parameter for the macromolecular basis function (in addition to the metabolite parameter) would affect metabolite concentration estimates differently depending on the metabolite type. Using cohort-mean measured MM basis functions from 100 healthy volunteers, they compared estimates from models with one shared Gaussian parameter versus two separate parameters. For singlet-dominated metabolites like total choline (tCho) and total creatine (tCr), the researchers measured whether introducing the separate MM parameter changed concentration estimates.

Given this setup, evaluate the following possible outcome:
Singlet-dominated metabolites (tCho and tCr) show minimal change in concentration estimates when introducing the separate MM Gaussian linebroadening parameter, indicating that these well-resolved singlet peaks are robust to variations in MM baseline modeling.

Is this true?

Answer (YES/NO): YES